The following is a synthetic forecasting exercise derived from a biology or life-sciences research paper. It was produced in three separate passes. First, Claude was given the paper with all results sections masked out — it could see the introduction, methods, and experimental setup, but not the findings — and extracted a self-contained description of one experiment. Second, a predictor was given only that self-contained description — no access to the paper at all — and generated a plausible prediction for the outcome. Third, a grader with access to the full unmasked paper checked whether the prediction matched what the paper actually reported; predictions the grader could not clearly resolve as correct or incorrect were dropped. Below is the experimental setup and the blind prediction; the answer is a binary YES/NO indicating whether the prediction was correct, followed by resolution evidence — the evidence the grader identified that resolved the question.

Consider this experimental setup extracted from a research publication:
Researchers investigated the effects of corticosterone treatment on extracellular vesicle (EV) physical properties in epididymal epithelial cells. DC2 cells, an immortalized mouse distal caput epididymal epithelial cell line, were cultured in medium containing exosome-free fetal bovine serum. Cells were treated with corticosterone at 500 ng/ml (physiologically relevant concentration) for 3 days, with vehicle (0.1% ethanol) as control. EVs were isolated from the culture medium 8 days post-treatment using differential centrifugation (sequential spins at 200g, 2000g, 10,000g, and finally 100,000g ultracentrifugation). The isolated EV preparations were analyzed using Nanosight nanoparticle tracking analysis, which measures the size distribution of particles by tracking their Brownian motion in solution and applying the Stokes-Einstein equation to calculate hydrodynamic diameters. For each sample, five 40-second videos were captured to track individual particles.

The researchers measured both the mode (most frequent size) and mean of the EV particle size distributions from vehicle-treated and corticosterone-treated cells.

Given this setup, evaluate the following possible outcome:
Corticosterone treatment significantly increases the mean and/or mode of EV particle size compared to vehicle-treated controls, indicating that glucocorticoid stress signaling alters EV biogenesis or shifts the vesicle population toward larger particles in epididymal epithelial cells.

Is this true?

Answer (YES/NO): NO